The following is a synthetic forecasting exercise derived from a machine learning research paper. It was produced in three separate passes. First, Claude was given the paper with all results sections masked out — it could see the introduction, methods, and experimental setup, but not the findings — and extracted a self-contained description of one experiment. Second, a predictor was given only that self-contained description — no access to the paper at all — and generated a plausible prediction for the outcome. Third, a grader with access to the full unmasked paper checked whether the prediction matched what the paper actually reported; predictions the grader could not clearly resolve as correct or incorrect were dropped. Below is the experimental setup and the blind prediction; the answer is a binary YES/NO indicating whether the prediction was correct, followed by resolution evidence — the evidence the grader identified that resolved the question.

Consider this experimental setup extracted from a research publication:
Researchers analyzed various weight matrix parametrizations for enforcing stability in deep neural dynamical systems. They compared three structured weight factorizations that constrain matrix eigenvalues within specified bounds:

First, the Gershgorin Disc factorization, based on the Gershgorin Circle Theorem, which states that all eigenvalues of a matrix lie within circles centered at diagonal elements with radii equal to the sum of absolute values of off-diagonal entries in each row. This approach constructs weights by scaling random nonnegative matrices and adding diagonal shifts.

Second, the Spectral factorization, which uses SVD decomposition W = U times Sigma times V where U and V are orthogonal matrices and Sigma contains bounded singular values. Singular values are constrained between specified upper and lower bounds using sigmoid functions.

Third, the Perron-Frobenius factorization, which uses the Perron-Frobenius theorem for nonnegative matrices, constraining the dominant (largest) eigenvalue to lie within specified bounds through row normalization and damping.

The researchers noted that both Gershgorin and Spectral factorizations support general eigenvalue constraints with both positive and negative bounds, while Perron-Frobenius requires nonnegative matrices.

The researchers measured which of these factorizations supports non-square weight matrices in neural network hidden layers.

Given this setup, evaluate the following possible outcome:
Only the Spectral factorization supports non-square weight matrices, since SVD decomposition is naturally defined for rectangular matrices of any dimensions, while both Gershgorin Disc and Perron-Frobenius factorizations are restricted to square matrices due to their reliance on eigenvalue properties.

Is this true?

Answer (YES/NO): YES